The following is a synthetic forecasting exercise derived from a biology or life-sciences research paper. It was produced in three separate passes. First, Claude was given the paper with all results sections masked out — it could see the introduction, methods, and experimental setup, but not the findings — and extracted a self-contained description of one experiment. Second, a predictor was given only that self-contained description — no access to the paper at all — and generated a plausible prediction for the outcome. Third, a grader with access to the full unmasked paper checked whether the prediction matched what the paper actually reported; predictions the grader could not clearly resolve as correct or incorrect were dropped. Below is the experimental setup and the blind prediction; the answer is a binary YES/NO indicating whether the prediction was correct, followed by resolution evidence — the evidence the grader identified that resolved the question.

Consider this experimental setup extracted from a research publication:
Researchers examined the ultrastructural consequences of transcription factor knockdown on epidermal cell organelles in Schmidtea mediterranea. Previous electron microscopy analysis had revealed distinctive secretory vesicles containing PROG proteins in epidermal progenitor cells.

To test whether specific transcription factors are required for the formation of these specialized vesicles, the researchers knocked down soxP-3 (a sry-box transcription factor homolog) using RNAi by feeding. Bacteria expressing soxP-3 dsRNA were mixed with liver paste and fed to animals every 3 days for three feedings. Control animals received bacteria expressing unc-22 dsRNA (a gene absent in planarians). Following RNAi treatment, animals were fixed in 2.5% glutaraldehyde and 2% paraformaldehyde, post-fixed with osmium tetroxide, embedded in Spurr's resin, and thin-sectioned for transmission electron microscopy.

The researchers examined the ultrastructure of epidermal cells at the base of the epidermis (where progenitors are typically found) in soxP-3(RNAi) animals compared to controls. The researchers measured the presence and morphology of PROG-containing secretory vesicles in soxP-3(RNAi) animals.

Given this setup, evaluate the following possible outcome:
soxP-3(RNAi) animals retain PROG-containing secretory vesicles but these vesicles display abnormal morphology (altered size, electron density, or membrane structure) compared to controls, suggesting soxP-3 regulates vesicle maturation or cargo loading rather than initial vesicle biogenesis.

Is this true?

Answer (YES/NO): NO